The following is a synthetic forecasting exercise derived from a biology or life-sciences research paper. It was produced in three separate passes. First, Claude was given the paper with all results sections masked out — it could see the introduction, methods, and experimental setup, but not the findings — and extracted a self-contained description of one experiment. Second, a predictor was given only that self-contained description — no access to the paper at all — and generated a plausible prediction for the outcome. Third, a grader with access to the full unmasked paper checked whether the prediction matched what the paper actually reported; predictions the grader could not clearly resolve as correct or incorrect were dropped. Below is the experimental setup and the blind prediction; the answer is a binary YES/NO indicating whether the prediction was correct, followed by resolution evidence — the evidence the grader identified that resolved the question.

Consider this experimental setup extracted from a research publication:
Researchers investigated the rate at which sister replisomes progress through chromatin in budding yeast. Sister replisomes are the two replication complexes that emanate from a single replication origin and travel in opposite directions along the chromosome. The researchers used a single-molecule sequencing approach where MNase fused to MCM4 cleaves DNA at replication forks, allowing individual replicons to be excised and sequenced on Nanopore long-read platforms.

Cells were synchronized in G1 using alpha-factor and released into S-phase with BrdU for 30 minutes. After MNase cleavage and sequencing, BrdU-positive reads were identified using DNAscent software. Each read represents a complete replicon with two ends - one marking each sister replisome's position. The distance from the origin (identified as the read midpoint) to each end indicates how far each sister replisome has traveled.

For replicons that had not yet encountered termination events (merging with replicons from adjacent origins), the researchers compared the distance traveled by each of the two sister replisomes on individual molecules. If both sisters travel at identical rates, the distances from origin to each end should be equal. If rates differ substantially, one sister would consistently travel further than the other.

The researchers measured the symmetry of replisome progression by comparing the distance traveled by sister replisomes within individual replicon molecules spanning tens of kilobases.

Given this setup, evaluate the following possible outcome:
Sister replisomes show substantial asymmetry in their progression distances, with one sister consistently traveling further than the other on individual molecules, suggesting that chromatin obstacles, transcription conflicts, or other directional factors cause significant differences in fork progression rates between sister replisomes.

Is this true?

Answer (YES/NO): NO